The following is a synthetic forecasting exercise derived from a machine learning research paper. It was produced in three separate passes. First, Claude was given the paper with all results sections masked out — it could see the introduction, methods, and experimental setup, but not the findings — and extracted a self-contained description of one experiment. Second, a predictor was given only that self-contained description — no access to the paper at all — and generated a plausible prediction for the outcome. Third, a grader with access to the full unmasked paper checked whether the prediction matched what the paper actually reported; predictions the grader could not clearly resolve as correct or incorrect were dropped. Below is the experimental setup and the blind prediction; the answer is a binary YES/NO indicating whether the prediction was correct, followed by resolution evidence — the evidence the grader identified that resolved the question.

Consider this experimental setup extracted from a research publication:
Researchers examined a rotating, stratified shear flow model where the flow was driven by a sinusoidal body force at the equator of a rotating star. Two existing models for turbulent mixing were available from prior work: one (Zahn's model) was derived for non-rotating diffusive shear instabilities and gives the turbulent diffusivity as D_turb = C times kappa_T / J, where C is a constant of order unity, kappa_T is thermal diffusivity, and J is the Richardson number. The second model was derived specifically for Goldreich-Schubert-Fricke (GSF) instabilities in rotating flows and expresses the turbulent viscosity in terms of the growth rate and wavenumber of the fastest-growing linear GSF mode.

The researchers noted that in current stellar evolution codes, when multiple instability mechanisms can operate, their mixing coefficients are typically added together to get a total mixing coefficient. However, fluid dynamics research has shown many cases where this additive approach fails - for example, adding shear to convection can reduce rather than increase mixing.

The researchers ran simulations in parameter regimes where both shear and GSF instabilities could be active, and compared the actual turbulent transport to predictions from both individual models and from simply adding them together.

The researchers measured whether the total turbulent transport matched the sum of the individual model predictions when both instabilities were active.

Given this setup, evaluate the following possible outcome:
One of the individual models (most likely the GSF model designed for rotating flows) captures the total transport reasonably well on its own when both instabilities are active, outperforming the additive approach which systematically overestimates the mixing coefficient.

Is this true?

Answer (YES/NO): YES